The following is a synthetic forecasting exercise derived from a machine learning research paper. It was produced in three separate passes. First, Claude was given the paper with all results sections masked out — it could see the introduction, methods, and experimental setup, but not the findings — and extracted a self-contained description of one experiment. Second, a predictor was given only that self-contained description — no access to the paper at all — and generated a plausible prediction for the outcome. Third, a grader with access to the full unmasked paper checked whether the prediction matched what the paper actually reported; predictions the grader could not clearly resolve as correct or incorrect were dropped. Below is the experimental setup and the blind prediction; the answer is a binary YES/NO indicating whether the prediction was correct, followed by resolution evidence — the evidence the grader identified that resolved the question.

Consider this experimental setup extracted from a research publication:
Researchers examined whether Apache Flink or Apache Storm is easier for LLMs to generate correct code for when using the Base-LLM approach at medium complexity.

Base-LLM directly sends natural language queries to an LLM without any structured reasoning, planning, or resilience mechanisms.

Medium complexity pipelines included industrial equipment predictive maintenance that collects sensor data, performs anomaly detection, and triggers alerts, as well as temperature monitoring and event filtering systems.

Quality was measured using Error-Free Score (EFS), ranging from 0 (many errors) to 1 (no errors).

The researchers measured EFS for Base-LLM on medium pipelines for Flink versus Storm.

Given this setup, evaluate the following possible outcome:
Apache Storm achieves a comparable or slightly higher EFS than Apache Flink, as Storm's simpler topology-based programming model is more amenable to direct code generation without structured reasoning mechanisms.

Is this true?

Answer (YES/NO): YES